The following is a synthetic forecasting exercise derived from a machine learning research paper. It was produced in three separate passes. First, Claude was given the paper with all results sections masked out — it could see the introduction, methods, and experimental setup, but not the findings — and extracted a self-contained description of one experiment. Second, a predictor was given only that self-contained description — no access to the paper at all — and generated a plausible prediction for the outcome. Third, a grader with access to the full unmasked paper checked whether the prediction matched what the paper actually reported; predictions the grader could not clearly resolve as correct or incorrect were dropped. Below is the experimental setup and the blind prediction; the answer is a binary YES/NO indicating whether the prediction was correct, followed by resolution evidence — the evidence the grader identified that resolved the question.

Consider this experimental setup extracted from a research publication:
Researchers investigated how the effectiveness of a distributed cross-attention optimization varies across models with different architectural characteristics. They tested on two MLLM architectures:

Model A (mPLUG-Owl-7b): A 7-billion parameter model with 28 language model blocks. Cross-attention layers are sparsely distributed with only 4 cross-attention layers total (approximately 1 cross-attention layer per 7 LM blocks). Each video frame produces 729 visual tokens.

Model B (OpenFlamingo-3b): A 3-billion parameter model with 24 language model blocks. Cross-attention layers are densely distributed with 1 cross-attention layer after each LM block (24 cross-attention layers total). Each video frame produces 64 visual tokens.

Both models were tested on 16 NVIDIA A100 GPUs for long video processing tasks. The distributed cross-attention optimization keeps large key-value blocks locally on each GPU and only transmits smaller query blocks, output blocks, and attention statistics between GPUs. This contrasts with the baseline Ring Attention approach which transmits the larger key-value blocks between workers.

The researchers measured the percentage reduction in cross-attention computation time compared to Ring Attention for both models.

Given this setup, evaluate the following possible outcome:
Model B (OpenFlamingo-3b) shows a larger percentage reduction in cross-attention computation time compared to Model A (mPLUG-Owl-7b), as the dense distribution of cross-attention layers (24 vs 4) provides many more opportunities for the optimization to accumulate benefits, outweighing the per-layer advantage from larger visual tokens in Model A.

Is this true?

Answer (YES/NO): NO